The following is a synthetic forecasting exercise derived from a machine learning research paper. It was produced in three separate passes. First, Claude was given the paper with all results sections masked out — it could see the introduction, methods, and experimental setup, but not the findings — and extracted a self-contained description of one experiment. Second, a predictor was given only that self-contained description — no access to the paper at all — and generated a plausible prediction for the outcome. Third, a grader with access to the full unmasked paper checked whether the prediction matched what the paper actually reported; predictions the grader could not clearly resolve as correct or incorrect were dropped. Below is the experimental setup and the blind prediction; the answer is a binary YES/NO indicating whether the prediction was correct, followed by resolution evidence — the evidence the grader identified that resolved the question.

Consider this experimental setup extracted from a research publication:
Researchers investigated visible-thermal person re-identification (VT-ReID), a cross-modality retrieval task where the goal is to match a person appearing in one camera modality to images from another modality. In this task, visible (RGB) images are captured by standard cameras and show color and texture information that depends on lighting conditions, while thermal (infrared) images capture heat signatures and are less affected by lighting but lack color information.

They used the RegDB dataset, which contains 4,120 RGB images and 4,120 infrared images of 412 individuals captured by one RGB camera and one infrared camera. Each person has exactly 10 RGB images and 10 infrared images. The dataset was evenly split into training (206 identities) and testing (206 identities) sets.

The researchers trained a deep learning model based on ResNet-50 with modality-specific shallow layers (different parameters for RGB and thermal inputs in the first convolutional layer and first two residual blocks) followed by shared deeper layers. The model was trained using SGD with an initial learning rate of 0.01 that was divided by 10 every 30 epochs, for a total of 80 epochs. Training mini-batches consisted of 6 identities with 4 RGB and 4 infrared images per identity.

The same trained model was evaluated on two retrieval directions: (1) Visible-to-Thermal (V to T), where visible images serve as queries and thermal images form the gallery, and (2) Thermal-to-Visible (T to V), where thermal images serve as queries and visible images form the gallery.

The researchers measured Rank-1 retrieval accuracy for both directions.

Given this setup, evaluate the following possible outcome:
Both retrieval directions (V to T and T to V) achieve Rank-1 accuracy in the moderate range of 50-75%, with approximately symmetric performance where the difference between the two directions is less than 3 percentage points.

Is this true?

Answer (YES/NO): NO